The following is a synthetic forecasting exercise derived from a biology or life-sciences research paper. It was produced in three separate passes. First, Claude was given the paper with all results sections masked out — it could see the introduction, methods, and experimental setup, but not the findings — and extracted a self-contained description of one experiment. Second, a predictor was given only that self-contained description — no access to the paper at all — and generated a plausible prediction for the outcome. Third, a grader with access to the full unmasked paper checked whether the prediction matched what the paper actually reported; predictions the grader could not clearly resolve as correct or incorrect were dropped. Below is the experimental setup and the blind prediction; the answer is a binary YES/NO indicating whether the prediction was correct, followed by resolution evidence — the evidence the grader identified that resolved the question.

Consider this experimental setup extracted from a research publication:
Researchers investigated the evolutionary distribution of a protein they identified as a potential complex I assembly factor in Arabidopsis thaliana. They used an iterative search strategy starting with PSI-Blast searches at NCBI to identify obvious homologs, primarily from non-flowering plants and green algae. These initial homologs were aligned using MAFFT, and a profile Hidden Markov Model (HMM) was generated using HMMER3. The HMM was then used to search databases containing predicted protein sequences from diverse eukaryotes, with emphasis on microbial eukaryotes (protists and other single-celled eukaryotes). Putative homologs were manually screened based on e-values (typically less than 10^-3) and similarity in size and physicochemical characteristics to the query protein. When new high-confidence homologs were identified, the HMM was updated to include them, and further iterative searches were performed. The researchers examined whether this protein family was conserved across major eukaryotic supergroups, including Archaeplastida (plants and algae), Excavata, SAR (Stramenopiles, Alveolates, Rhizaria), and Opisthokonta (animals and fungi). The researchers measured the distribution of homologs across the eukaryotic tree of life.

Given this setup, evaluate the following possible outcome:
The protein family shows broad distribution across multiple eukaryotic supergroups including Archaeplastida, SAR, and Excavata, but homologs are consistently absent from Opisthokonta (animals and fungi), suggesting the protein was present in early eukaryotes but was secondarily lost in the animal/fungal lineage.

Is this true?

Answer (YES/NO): NO